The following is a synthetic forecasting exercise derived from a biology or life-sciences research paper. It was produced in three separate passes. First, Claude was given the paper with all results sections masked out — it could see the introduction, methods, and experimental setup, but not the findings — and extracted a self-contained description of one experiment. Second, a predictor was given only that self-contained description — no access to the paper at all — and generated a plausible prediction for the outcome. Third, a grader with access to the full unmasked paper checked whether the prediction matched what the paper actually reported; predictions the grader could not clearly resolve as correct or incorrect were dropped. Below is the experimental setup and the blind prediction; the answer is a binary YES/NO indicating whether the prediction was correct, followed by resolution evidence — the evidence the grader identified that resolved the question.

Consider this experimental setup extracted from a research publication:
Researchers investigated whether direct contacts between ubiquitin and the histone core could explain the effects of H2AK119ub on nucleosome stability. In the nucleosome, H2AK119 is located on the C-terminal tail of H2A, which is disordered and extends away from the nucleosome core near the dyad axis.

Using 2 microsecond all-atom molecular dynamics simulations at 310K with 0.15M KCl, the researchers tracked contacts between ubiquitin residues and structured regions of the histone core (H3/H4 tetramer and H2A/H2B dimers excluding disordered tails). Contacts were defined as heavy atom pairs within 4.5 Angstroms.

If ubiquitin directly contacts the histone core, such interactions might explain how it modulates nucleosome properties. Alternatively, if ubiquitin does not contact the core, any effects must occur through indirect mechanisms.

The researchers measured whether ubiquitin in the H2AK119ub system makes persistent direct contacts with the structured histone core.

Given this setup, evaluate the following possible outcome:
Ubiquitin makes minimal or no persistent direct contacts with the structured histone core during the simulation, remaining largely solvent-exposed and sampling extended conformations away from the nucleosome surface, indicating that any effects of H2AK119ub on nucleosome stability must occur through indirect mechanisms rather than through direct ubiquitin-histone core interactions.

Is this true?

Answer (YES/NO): YES